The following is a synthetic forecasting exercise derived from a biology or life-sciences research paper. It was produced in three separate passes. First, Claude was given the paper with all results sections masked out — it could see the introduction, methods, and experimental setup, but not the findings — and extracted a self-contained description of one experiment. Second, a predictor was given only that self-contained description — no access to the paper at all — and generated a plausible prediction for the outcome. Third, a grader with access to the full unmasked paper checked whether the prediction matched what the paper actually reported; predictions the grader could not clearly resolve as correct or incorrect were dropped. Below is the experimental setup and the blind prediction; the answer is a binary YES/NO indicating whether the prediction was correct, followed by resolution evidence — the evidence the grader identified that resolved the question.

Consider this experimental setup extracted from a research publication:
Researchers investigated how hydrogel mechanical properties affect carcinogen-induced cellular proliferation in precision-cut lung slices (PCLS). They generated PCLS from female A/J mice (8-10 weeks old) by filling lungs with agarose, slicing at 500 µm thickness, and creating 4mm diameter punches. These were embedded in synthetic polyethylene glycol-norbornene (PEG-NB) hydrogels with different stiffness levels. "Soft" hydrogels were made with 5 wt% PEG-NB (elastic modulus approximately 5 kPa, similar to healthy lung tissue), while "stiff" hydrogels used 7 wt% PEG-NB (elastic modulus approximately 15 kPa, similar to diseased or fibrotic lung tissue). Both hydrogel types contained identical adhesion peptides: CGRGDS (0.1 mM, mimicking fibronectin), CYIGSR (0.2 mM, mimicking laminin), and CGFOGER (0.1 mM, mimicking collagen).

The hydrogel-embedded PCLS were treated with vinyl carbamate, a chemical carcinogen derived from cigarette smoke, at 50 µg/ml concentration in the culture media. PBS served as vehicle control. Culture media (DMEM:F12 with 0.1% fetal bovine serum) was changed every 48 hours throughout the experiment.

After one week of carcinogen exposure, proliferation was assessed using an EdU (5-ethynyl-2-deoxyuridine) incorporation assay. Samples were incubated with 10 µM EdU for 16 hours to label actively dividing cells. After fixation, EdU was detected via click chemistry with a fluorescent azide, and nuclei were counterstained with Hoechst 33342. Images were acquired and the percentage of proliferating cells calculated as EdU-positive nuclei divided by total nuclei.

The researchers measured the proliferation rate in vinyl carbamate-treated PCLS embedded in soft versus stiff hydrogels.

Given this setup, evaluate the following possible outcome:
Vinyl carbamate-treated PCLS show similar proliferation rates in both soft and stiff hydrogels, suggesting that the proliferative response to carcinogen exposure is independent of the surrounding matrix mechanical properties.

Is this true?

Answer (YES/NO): NO